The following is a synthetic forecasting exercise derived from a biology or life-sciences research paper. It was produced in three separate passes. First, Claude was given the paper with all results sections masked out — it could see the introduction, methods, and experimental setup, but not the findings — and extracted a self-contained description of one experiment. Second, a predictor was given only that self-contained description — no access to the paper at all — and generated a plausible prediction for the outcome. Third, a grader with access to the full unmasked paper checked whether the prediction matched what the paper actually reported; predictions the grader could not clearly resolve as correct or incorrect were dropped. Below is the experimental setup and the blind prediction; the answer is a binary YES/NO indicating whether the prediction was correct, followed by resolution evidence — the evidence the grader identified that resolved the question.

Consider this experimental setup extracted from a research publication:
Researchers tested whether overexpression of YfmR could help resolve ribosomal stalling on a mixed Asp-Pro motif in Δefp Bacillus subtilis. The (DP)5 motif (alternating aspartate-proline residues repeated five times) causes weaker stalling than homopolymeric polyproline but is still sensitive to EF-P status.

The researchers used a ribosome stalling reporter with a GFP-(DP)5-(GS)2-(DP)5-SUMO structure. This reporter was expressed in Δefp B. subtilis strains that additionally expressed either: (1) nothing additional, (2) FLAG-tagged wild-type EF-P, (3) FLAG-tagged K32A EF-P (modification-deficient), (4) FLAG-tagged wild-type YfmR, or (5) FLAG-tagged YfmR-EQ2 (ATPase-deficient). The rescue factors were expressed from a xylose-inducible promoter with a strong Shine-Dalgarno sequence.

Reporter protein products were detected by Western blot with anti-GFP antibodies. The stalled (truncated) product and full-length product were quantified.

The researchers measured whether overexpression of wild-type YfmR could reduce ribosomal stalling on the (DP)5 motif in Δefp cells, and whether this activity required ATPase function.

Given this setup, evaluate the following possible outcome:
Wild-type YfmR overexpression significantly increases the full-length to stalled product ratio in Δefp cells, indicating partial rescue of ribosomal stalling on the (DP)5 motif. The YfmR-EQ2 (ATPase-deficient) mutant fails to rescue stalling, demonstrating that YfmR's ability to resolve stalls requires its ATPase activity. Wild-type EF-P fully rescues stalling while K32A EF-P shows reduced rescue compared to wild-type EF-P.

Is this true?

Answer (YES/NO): NO